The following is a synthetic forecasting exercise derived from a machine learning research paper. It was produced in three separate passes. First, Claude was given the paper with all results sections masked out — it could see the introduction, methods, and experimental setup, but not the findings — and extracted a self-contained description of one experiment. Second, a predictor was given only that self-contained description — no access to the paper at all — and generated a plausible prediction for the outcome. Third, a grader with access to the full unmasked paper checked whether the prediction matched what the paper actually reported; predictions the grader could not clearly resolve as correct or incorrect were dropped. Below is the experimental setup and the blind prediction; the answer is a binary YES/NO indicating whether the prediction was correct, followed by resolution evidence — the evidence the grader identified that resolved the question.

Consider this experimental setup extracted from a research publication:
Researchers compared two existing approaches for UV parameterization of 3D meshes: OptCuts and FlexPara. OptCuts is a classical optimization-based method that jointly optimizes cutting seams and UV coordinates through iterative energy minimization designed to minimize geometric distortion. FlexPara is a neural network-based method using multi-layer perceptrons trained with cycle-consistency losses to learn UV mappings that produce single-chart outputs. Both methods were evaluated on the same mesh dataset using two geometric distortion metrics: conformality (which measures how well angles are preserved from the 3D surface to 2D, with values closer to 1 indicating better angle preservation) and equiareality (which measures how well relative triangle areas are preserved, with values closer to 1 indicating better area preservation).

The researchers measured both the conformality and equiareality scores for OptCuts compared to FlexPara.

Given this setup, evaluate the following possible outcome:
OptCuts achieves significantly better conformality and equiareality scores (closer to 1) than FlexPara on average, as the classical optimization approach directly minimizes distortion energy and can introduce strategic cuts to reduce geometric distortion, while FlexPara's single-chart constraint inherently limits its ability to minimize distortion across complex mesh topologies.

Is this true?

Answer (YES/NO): NO